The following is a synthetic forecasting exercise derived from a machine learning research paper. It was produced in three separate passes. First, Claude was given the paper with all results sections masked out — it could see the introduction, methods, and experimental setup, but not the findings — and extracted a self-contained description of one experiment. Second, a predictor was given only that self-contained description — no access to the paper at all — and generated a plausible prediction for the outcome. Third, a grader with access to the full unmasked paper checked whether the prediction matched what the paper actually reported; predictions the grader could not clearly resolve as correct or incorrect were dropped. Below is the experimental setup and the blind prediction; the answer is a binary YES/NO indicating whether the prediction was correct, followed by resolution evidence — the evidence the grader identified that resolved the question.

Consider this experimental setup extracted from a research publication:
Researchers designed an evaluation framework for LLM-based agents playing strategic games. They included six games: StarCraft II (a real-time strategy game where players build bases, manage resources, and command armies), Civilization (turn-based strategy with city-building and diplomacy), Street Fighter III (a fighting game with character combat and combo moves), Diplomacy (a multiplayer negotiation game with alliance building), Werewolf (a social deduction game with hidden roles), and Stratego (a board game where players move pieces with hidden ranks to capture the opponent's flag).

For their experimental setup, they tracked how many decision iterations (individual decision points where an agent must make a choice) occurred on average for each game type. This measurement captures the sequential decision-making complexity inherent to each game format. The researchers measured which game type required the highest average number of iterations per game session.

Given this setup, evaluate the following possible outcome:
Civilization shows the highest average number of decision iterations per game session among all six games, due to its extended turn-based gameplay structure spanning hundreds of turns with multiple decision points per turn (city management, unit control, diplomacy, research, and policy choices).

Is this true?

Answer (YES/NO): NO